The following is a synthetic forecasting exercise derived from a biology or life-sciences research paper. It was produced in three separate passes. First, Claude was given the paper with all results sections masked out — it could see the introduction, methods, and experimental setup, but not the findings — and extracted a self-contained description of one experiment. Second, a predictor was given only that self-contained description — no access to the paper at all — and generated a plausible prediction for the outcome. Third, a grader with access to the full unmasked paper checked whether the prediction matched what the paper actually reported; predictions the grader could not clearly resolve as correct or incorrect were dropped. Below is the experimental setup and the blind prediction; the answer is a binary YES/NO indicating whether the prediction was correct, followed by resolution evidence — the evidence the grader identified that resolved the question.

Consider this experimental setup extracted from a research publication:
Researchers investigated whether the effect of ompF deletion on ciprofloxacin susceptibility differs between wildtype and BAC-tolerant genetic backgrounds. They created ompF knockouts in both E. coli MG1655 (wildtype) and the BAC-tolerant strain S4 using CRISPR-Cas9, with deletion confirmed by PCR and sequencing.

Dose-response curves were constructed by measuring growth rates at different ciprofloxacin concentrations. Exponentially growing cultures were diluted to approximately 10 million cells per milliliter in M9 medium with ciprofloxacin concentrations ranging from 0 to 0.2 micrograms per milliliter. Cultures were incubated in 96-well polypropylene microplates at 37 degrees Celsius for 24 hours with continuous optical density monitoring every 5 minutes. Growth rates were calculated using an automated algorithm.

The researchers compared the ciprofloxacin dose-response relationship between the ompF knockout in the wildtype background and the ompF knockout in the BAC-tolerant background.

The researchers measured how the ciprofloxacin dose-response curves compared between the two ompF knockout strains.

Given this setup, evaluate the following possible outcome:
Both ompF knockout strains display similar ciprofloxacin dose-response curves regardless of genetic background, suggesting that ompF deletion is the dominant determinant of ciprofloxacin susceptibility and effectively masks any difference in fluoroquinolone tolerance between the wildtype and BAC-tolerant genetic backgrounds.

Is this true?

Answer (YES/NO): NO